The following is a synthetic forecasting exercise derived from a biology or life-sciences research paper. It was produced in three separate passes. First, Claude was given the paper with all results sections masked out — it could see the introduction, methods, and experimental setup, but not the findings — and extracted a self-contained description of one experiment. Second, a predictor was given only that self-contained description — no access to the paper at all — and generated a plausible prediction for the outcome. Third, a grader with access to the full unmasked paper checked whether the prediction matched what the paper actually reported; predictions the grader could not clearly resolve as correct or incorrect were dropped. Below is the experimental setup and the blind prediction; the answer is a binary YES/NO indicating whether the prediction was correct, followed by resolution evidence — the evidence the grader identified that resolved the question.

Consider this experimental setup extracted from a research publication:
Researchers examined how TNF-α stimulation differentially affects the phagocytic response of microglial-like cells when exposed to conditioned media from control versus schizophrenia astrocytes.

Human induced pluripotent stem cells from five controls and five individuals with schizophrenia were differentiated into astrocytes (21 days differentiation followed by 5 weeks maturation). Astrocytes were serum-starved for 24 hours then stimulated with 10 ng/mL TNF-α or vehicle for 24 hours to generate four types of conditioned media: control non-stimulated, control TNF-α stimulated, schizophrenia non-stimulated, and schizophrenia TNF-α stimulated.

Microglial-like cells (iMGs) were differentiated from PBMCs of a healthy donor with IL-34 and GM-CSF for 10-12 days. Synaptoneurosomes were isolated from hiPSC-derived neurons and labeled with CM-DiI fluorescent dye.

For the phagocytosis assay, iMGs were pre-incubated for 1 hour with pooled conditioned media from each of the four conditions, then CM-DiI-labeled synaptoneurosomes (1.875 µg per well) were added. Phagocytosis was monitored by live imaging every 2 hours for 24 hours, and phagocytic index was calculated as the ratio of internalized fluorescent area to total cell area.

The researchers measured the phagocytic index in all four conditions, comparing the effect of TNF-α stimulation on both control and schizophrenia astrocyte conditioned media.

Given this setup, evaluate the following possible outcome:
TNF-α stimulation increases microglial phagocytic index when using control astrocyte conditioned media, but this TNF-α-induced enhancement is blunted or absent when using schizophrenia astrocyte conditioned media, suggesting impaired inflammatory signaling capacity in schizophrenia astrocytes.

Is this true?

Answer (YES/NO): NO